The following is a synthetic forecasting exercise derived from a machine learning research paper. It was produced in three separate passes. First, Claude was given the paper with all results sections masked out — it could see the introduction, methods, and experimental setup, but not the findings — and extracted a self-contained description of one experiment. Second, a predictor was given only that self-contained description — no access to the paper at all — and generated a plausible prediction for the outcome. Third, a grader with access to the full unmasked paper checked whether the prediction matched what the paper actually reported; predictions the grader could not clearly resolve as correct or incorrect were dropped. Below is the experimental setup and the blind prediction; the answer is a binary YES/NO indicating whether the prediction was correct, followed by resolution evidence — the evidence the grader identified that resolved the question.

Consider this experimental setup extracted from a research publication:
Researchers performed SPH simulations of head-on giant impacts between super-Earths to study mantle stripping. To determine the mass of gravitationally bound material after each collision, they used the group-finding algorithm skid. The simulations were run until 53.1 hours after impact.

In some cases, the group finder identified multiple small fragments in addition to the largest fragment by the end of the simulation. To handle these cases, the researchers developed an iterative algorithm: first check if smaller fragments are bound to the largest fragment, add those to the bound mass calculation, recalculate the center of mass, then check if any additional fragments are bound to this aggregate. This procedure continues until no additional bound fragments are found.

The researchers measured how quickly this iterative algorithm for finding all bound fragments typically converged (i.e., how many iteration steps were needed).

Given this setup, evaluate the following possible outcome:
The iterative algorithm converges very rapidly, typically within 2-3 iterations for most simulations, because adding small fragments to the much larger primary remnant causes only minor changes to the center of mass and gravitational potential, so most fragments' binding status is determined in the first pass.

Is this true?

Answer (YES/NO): NO